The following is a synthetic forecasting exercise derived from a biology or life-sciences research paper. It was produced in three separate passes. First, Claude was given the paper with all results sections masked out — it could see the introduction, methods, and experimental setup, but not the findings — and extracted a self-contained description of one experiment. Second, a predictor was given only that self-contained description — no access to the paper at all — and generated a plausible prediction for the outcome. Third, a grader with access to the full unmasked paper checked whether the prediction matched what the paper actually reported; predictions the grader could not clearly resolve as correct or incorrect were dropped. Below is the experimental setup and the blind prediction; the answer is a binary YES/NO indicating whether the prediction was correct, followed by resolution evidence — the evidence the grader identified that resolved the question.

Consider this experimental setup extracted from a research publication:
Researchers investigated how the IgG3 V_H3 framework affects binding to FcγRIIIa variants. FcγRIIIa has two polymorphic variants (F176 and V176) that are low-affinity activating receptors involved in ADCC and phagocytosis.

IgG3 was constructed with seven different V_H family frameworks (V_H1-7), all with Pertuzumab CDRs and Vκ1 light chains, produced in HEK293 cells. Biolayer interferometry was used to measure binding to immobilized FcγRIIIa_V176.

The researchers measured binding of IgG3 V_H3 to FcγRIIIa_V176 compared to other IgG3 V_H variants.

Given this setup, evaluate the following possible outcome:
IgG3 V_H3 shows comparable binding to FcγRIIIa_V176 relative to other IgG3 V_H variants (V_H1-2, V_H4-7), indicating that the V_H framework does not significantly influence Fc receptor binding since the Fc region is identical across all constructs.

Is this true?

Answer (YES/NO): NO